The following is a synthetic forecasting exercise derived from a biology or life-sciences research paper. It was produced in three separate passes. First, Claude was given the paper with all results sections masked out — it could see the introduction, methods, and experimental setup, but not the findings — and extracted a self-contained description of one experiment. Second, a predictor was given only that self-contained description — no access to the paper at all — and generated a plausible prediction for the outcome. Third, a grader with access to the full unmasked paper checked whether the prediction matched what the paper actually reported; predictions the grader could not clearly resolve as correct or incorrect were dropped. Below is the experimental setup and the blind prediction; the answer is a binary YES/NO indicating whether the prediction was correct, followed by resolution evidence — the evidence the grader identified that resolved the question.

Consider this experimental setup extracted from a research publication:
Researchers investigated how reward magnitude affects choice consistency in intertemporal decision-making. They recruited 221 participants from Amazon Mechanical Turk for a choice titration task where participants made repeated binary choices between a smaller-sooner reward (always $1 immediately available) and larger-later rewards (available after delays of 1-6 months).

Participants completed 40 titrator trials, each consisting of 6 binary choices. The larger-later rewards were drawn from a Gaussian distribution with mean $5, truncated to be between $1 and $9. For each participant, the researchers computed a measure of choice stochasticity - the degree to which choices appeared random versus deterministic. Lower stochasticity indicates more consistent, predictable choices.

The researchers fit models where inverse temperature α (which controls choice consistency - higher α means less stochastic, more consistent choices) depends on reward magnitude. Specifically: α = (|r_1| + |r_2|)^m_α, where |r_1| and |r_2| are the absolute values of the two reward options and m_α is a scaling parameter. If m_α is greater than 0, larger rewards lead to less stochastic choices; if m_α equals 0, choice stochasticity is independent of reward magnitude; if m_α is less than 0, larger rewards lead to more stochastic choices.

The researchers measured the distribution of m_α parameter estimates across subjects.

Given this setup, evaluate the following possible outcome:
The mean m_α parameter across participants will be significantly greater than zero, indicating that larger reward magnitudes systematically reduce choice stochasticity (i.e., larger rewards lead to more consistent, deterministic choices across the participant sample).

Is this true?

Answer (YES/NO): YES